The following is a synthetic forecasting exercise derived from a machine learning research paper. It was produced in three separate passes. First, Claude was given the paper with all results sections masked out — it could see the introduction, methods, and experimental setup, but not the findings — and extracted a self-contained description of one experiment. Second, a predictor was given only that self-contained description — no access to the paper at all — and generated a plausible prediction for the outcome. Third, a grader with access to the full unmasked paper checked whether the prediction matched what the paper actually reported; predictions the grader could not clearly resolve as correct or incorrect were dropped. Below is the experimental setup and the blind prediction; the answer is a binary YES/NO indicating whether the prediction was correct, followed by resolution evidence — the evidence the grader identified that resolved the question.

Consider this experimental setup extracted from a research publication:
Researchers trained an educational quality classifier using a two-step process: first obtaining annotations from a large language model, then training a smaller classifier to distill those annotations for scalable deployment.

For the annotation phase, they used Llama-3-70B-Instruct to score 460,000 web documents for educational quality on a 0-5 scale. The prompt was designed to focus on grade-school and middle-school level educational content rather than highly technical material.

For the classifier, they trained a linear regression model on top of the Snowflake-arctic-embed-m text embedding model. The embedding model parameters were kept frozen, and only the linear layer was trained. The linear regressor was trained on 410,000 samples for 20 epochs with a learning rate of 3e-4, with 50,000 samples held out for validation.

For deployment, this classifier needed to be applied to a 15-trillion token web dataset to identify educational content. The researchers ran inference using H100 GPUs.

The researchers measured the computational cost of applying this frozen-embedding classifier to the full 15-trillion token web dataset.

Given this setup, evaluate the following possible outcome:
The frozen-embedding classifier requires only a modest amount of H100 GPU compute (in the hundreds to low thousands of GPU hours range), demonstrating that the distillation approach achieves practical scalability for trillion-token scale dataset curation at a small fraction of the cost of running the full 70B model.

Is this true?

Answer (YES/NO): NO